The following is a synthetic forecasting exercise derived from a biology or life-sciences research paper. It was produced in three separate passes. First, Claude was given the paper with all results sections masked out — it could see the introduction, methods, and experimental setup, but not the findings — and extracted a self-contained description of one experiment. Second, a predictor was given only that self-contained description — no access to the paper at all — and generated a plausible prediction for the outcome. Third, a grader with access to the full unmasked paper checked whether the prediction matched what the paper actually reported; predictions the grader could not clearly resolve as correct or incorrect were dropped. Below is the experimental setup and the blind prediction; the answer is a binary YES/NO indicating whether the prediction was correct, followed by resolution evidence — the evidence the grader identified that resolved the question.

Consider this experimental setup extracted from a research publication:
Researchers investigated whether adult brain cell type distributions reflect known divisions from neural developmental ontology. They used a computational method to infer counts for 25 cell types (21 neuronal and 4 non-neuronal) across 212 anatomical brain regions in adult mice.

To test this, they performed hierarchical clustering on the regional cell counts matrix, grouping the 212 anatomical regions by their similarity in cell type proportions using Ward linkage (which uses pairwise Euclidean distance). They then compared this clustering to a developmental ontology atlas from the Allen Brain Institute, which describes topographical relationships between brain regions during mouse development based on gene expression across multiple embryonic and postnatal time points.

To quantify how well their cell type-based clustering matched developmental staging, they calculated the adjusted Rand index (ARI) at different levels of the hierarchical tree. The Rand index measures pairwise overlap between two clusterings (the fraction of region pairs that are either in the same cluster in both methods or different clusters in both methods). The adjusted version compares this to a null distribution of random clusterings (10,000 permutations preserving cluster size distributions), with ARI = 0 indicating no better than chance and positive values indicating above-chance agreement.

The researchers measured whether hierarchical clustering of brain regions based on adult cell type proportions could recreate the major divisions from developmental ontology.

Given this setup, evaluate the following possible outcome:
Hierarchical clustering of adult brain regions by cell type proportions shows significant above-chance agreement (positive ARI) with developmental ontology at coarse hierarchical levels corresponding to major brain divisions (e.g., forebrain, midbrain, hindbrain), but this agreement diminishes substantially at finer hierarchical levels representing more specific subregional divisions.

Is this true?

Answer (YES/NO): NO